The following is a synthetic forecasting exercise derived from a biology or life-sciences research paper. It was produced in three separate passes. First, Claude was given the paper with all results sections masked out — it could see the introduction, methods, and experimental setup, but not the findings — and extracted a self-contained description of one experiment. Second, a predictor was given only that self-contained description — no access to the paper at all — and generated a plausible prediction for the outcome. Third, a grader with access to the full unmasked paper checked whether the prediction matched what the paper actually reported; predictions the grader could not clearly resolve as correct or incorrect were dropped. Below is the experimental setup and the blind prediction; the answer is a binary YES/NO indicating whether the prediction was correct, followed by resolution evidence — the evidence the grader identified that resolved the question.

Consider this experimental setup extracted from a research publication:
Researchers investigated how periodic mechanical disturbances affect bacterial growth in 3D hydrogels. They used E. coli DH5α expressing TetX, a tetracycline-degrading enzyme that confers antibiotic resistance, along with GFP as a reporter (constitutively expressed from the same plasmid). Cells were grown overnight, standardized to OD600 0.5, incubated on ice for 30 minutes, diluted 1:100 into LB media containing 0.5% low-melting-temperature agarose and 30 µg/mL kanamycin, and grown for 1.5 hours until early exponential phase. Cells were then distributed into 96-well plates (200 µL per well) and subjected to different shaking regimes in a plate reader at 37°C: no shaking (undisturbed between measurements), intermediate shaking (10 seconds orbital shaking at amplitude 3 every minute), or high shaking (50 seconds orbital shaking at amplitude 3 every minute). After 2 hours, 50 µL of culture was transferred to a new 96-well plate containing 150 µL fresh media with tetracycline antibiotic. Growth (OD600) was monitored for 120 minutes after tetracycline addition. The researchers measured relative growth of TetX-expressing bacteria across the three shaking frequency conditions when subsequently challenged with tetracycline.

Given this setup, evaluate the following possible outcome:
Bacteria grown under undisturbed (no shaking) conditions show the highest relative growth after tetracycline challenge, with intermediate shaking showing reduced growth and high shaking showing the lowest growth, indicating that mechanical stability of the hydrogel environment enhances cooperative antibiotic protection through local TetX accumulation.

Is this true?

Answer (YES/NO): NO